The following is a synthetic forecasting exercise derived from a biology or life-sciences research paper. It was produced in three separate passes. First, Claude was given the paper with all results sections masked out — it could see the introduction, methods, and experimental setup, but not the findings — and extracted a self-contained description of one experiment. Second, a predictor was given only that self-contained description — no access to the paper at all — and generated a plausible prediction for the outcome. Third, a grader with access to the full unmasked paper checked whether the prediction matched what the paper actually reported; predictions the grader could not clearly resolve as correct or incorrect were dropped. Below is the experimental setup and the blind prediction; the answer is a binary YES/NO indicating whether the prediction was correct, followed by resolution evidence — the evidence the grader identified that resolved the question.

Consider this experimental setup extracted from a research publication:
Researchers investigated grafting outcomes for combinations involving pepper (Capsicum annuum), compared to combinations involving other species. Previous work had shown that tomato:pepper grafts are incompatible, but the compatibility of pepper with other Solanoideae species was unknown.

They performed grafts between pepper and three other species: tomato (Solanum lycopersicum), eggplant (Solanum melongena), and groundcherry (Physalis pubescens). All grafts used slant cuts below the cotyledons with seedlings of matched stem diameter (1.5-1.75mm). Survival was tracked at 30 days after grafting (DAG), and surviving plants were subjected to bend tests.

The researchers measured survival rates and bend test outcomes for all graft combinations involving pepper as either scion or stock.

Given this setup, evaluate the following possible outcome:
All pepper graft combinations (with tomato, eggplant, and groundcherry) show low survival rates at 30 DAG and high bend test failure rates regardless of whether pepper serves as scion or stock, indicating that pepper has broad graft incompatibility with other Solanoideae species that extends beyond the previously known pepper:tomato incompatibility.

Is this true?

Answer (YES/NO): NO